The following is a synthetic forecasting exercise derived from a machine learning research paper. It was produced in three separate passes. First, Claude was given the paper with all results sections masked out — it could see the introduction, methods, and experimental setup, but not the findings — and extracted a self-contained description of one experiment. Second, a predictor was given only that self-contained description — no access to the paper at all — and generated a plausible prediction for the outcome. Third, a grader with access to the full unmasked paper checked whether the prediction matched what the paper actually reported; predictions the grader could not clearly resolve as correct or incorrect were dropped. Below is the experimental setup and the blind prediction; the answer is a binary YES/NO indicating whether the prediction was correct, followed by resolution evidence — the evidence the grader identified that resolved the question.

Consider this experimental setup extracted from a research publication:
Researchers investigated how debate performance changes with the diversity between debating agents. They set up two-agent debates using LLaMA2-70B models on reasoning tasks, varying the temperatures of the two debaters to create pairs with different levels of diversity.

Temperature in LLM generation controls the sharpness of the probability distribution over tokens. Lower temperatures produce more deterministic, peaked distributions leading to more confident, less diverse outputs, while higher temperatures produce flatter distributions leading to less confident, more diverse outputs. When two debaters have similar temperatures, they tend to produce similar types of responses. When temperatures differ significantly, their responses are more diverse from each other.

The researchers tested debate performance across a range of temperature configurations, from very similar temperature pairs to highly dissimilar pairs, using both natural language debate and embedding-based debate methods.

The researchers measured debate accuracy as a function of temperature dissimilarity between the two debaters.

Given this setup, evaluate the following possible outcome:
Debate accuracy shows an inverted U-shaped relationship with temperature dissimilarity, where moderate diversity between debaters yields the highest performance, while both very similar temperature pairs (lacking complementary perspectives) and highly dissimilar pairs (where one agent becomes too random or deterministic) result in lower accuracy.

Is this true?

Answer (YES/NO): NO